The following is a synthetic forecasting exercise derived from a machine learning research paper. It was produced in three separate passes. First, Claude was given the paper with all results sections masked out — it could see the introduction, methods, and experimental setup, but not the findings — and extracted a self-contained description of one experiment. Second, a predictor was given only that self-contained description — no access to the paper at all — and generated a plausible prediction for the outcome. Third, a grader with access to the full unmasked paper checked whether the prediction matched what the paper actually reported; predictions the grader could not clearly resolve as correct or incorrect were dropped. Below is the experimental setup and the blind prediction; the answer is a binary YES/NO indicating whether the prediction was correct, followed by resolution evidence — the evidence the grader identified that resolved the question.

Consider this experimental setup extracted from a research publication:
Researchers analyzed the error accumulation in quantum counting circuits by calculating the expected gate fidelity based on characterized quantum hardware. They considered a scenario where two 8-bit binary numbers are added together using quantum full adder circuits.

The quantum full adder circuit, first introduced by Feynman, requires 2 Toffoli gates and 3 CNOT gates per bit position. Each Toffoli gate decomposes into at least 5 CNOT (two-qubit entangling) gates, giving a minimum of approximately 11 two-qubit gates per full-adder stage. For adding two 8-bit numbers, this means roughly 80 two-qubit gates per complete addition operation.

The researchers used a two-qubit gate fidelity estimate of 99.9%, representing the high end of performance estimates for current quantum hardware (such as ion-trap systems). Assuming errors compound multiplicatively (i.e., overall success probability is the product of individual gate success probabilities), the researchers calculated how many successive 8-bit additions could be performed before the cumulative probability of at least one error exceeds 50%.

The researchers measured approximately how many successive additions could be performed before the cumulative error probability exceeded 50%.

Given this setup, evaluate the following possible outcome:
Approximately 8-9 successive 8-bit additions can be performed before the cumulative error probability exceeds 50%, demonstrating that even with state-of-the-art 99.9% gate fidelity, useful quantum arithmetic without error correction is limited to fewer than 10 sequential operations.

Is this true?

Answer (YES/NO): YES